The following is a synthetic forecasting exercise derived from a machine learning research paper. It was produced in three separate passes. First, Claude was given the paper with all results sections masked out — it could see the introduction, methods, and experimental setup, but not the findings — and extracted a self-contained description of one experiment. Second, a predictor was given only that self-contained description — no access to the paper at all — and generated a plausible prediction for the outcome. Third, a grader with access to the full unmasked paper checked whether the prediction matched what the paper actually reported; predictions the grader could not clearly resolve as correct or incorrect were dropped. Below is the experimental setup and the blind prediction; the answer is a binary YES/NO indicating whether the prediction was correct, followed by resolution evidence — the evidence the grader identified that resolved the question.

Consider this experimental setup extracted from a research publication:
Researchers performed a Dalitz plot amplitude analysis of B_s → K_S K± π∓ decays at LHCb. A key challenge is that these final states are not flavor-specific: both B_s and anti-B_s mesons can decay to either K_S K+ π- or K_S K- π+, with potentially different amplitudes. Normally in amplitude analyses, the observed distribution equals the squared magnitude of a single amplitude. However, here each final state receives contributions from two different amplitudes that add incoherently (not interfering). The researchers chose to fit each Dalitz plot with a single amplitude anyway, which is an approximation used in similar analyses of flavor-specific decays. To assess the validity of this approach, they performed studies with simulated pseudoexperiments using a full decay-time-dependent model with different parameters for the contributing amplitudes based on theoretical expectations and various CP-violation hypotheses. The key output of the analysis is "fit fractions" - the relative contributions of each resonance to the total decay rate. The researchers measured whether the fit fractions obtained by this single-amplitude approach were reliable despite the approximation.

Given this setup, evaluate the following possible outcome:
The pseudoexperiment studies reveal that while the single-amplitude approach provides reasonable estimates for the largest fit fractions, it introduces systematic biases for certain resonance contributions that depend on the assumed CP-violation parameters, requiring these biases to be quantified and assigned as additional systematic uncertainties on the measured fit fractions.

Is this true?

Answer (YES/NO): YES